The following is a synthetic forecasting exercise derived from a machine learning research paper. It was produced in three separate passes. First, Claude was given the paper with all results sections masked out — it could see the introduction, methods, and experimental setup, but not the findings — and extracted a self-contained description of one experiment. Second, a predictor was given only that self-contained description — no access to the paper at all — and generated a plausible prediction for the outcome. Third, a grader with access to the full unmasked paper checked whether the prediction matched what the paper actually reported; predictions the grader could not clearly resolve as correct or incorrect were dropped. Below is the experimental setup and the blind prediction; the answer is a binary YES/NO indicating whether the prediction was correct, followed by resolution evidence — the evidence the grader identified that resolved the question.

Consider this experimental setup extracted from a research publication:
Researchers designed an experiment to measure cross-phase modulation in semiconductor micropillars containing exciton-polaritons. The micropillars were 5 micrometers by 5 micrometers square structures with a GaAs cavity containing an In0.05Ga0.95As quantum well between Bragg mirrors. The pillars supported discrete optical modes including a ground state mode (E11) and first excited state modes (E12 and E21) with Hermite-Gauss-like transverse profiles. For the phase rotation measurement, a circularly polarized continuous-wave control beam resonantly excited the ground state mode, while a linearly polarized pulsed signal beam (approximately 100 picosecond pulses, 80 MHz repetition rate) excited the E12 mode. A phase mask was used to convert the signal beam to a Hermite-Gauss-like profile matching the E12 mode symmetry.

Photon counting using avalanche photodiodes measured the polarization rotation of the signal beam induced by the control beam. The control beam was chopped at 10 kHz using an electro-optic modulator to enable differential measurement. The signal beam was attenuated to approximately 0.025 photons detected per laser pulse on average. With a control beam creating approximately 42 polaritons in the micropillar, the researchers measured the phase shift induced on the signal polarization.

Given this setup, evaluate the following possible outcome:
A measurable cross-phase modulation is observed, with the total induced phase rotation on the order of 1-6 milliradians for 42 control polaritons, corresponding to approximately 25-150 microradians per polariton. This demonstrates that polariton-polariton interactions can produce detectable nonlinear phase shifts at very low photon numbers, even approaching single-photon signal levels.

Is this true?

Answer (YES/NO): NO